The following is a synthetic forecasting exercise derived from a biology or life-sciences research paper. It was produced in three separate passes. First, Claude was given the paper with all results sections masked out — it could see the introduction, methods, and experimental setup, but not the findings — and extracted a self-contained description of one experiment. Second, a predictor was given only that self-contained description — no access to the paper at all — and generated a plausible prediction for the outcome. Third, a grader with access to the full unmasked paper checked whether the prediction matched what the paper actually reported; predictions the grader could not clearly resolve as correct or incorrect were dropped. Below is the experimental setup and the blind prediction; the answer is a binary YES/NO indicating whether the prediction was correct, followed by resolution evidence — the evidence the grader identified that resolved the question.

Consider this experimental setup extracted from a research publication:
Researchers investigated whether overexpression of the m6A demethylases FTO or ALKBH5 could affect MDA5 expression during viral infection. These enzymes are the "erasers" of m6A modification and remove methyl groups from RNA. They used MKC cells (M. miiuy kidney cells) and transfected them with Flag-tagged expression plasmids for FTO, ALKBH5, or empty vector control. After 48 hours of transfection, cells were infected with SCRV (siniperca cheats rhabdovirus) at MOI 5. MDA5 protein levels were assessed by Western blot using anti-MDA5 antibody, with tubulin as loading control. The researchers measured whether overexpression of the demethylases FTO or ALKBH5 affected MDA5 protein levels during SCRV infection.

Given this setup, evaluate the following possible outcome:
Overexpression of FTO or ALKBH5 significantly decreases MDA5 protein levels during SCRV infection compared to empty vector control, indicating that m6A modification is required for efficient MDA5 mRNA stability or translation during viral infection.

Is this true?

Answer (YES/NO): NO